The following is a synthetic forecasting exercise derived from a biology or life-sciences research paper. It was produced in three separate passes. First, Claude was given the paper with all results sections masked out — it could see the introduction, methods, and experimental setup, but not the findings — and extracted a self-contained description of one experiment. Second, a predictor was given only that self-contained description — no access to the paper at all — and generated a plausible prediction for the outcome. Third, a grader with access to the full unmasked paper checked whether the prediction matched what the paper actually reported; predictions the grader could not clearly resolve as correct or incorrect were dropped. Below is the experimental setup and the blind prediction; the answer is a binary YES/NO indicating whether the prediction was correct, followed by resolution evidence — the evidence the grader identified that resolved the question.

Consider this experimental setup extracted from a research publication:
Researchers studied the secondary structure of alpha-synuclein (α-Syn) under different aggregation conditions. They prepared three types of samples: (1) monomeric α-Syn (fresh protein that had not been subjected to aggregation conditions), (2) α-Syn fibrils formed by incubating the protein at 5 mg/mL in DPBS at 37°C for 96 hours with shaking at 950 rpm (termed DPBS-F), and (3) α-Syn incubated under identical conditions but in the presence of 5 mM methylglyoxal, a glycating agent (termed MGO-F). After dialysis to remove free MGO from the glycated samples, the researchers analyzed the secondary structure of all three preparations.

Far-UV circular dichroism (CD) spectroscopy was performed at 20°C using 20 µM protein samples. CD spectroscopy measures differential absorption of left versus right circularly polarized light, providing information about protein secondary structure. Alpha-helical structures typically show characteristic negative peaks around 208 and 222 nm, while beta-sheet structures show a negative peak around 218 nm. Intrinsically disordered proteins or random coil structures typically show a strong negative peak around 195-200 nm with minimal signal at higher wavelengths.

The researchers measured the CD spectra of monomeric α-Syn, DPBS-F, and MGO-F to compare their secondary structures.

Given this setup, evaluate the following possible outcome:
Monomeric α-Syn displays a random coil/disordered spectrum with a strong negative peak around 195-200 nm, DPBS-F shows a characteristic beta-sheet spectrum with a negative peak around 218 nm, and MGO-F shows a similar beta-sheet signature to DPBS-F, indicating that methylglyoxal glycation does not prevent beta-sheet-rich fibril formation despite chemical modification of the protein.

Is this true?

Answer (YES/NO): NO